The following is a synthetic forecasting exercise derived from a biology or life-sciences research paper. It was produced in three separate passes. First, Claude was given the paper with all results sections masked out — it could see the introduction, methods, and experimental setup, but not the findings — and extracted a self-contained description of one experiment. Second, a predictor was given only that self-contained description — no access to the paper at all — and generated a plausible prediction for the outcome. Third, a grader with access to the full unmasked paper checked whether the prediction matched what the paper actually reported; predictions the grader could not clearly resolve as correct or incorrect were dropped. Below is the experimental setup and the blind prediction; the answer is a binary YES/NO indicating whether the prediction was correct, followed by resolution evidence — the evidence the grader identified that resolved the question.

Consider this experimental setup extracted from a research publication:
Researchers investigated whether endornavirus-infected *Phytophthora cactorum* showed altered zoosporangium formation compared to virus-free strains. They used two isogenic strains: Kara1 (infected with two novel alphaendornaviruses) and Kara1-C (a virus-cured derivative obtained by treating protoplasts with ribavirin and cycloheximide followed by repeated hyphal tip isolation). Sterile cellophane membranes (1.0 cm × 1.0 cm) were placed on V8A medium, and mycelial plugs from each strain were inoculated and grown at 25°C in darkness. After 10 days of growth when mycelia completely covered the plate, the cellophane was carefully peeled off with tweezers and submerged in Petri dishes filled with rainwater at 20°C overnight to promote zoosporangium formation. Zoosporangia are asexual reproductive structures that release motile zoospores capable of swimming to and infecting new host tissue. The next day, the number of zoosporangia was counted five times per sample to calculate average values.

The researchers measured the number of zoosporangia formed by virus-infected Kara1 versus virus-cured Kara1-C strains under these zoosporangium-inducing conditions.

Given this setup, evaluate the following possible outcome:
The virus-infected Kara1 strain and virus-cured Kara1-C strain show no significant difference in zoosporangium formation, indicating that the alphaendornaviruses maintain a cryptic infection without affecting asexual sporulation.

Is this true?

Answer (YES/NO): NO